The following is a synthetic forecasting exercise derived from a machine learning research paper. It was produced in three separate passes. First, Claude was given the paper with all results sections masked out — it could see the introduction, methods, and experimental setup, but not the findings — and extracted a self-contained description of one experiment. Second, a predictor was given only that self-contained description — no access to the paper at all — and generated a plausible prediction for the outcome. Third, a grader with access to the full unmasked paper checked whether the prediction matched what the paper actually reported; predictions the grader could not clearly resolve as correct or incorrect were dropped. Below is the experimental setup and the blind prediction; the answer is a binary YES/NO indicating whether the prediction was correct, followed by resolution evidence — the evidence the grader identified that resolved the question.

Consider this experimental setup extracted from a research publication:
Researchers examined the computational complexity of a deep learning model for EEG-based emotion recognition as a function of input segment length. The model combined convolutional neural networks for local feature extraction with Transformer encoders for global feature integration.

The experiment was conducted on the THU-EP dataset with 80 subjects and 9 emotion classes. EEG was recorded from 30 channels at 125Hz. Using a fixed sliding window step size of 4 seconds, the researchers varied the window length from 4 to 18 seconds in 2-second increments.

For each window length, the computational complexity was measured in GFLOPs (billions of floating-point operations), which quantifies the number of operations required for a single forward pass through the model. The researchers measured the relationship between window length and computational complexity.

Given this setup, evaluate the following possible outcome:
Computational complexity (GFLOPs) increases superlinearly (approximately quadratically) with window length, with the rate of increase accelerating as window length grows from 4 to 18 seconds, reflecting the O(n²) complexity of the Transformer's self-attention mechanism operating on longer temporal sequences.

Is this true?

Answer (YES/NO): NO